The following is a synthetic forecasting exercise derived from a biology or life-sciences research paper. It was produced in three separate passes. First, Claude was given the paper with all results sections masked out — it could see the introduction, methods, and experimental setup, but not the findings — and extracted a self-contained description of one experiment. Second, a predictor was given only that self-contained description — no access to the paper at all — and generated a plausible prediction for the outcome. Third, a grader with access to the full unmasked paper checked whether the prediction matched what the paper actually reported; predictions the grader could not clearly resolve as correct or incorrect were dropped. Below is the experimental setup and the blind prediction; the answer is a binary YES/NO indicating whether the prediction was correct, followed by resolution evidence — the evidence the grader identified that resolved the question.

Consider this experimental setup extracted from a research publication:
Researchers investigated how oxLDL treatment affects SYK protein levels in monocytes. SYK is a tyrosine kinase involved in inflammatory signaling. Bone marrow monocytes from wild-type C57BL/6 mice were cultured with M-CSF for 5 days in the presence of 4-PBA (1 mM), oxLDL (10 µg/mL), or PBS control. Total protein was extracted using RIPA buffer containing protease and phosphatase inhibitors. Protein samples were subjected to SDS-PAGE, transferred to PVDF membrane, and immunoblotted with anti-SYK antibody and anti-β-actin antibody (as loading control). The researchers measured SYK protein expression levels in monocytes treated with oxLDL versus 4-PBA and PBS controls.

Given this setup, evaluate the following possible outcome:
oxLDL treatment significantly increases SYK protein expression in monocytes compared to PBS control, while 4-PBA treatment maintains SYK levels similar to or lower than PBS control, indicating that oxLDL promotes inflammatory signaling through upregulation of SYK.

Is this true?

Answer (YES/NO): YES